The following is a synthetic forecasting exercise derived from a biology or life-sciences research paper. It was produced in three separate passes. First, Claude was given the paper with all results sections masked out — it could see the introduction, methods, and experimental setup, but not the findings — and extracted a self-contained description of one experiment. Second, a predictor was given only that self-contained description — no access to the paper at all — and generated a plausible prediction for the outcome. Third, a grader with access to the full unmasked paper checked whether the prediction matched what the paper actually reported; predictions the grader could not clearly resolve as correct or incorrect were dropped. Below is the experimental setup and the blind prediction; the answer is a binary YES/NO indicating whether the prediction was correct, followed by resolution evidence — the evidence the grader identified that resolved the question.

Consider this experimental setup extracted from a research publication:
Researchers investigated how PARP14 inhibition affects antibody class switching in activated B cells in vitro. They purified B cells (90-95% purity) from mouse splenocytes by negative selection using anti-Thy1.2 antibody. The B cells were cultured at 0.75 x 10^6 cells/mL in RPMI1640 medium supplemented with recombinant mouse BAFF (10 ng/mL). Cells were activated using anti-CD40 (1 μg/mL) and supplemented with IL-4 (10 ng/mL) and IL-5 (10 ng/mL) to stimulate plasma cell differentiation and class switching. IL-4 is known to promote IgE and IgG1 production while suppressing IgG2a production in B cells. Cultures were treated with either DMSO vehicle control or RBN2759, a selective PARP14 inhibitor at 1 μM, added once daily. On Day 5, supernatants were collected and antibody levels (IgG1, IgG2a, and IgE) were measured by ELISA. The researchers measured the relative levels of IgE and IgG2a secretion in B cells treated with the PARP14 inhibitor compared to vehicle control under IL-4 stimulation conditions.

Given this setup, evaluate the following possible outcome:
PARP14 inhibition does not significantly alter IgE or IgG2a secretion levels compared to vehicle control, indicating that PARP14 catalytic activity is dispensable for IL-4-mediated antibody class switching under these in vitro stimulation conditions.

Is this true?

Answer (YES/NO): NO